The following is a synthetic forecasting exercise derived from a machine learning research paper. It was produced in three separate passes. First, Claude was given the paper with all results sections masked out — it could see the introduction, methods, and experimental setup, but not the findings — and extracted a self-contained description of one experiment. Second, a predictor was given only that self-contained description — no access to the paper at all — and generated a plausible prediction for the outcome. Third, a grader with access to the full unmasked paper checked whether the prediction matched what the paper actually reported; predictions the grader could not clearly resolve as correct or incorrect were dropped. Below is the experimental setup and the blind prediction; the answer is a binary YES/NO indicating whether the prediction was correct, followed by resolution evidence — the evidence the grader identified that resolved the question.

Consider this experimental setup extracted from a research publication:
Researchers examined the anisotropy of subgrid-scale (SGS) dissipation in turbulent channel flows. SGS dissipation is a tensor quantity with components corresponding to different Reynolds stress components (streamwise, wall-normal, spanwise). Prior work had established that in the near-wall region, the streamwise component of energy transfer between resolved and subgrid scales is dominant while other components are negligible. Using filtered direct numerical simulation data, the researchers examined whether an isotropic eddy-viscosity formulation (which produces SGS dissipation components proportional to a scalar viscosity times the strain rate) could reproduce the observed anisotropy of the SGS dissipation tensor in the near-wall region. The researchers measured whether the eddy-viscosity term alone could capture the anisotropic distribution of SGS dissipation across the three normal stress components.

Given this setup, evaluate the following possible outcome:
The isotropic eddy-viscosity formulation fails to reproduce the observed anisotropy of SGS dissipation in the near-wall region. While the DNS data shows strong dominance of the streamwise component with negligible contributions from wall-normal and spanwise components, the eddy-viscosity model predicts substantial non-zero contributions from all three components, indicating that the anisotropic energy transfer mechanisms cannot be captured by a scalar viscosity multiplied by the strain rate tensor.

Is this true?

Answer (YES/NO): NO